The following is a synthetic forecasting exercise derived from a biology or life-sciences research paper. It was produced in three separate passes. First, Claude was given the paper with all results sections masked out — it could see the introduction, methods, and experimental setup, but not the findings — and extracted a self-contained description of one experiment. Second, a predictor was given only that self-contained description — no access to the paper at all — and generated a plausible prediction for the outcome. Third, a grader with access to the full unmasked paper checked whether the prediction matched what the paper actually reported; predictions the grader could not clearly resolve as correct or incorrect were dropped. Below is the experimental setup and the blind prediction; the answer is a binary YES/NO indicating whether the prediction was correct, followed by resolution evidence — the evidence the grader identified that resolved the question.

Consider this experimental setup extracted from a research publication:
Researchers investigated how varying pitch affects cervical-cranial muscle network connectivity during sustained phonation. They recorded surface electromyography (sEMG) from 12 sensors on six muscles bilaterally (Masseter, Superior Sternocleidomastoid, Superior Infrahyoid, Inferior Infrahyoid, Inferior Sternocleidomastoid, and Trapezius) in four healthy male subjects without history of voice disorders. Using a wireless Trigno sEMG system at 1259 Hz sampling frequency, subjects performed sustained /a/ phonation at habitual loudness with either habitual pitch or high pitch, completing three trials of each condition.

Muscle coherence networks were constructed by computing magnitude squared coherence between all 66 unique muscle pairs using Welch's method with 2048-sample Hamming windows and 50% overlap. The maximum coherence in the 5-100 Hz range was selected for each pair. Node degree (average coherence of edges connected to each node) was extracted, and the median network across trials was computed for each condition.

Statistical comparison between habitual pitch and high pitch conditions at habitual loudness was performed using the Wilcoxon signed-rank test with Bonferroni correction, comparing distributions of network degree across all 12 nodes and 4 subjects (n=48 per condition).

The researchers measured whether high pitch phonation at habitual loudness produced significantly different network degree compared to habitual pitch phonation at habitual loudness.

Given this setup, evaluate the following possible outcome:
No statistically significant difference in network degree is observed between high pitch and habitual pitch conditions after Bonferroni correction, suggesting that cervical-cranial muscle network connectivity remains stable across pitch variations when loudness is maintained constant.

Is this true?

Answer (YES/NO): NO